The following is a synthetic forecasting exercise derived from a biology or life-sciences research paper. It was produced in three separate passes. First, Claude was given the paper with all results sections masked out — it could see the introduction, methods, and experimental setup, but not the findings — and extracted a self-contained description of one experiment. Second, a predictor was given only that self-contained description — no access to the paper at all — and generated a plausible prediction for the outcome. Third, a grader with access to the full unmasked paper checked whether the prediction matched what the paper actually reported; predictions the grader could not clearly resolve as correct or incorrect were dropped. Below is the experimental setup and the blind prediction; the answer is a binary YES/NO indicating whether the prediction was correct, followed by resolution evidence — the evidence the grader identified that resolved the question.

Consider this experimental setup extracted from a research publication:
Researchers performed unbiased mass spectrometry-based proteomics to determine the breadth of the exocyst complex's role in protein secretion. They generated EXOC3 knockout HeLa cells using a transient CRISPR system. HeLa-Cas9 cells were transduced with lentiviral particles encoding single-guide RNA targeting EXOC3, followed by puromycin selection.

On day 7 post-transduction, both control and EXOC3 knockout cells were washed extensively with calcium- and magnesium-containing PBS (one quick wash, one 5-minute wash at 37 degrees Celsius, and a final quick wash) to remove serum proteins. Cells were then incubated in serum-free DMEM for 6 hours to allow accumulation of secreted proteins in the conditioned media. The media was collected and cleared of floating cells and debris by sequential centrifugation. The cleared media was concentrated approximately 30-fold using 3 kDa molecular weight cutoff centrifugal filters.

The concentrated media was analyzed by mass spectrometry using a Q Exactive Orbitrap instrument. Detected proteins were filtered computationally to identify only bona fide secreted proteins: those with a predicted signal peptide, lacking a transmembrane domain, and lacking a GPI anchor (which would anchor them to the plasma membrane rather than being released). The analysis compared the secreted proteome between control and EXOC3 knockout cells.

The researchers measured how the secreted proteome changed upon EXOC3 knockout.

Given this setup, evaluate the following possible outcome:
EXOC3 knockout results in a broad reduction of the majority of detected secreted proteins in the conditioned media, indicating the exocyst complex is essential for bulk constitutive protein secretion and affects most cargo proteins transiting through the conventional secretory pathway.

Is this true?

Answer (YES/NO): YES